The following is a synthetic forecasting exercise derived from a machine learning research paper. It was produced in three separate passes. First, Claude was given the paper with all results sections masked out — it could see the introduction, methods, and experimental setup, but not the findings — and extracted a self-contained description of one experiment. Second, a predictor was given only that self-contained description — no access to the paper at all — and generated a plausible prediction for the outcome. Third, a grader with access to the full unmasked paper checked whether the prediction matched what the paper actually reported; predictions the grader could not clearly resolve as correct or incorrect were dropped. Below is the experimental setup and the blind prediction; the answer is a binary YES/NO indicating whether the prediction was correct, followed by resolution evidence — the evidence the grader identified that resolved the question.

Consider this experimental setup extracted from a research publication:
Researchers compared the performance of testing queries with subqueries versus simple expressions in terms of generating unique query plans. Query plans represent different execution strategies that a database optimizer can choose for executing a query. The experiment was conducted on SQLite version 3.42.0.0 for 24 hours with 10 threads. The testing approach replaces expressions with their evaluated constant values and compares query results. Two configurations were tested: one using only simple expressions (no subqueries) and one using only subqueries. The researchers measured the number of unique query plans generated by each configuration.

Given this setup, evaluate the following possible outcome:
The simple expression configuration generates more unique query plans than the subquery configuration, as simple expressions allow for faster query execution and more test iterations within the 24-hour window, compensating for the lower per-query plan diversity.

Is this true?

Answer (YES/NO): NO